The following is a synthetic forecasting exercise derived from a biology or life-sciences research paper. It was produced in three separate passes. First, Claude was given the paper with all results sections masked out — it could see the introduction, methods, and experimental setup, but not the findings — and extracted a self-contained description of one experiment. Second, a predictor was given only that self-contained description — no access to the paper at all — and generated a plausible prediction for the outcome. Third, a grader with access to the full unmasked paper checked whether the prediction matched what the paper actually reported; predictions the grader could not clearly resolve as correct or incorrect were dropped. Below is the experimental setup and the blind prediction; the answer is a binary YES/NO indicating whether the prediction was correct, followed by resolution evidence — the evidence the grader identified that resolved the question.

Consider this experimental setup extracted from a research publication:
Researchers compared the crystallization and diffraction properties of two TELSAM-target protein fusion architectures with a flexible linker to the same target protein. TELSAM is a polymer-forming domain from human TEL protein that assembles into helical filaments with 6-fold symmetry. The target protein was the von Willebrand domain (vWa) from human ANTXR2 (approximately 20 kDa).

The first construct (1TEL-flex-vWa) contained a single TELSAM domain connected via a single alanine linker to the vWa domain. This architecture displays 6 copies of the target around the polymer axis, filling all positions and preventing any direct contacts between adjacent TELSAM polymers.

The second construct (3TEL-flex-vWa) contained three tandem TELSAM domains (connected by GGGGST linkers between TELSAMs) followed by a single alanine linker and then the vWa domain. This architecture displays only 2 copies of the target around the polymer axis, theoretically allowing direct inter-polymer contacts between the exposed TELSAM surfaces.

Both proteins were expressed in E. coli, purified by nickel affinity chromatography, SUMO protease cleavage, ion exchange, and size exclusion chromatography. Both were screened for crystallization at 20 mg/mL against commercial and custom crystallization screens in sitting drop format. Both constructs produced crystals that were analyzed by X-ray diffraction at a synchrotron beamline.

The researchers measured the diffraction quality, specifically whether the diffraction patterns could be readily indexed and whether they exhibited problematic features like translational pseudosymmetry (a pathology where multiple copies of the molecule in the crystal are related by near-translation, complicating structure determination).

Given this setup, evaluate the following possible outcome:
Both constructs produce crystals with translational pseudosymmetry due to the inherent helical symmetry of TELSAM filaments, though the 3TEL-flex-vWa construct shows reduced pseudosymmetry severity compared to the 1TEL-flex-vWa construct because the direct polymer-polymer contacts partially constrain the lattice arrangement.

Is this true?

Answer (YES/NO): NO